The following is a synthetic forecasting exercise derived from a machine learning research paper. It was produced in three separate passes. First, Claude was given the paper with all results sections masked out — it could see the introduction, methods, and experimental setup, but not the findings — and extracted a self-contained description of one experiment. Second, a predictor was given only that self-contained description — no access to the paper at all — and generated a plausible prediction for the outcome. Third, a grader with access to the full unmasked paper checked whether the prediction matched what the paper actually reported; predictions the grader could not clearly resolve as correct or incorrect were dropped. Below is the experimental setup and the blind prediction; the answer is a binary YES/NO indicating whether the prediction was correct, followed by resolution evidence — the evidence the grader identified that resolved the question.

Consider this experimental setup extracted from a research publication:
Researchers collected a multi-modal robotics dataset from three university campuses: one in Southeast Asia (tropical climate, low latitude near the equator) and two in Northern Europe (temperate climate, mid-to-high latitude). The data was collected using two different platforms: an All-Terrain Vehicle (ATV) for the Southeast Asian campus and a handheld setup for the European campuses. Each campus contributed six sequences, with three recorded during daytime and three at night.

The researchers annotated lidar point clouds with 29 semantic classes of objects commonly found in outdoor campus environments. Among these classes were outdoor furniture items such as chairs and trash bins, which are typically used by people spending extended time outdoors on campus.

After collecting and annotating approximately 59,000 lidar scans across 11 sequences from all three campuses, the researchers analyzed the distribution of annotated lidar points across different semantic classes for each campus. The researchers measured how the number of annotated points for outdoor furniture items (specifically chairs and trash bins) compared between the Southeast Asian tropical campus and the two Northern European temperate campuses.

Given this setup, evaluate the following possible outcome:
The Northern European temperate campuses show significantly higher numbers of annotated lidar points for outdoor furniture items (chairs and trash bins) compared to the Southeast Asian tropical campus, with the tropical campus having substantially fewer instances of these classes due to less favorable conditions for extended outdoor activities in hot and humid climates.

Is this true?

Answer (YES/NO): YES